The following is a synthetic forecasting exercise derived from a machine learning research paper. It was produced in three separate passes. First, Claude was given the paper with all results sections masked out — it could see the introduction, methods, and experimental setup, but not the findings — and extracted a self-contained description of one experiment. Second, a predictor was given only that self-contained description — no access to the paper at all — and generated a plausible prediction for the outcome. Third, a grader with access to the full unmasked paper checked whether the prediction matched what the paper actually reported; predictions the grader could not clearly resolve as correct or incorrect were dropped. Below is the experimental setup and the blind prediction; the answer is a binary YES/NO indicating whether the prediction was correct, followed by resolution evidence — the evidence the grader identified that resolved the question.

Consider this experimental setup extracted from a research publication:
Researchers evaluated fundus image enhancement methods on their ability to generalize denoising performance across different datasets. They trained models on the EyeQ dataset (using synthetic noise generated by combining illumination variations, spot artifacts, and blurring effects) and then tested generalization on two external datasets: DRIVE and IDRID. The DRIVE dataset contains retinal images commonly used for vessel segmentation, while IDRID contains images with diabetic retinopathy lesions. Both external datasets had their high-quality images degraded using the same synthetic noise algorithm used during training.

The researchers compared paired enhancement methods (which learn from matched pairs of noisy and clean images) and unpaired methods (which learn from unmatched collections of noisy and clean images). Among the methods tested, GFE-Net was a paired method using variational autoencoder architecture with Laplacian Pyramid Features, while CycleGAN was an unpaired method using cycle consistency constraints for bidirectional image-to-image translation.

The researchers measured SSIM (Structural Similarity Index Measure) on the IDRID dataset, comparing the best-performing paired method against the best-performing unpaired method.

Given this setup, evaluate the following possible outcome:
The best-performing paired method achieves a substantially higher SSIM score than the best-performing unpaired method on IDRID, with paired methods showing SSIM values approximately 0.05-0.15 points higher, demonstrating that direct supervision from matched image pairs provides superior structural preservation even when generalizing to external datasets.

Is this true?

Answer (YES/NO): NO